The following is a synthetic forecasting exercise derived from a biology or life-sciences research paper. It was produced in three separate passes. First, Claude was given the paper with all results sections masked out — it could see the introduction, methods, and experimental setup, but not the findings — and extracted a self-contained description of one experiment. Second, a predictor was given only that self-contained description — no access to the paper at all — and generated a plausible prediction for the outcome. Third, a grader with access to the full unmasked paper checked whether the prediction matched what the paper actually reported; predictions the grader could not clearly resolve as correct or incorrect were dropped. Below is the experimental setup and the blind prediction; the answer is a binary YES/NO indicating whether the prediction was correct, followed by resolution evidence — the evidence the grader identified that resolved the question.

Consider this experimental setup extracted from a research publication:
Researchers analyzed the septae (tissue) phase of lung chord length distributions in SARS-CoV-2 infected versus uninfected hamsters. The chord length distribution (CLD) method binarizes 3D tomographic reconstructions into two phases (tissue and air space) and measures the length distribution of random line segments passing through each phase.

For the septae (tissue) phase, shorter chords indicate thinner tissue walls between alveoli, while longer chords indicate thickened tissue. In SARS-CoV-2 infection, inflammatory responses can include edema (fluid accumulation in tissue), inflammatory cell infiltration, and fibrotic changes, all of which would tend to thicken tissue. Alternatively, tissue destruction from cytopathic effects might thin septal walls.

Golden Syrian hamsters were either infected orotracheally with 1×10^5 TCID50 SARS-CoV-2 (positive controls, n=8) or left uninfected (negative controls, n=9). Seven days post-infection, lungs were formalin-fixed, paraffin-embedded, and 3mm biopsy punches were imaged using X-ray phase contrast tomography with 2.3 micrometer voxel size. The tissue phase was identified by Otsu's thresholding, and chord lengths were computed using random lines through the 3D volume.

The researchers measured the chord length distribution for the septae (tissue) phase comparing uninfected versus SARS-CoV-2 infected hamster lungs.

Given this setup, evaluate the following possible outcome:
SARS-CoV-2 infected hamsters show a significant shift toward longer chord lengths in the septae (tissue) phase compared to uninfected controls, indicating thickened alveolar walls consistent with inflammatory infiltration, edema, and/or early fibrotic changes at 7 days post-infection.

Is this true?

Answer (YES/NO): YES